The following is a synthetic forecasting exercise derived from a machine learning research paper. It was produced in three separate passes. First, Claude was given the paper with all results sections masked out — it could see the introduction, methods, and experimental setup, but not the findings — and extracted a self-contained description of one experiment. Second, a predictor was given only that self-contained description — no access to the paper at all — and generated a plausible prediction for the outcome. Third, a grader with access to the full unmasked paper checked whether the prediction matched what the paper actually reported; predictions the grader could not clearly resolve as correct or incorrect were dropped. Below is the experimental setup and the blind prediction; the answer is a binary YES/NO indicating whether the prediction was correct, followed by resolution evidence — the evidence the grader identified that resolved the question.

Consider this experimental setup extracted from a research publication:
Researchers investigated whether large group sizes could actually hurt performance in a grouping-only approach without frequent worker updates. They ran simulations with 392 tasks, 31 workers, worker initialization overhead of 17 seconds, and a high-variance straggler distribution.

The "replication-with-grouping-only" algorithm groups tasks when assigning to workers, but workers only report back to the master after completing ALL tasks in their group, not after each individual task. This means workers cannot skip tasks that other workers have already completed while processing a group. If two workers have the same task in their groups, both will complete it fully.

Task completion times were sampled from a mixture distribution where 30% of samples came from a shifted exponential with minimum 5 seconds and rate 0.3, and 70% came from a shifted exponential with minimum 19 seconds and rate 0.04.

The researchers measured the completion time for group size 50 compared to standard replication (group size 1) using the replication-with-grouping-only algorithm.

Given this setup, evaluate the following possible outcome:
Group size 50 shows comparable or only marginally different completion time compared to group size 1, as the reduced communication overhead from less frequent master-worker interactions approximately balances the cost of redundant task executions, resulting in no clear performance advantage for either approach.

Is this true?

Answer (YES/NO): NO